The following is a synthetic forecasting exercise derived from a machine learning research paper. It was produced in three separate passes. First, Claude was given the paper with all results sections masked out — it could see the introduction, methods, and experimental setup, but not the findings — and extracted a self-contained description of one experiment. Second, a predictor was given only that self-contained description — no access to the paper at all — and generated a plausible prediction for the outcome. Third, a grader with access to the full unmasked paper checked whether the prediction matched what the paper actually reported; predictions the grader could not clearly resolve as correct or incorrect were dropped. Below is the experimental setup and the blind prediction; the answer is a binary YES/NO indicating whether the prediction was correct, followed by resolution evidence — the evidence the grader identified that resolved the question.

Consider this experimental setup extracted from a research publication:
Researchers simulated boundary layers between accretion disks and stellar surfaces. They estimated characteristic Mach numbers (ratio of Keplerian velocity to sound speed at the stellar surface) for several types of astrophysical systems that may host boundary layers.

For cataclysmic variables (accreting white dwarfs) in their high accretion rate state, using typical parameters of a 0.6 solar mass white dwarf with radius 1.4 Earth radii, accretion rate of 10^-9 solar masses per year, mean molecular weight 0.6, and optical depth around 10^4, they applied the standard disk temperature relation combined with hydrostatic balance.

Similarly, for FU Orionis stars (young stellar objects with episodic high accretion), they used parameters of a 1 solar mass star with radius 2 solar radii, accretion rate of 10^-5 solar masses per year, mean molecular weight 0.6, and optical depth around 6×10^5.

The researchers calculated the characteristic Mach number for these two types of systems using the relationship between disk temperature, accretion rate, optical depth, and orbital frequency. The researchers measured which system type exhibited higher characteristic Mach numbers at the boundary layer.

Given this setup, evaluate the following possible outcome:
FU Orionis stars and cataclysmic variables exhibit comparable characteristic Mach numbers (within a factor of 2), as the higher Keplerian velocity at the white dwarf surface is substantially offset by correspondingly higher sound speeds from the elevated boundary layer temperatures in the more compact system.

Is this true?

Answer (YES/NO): NO